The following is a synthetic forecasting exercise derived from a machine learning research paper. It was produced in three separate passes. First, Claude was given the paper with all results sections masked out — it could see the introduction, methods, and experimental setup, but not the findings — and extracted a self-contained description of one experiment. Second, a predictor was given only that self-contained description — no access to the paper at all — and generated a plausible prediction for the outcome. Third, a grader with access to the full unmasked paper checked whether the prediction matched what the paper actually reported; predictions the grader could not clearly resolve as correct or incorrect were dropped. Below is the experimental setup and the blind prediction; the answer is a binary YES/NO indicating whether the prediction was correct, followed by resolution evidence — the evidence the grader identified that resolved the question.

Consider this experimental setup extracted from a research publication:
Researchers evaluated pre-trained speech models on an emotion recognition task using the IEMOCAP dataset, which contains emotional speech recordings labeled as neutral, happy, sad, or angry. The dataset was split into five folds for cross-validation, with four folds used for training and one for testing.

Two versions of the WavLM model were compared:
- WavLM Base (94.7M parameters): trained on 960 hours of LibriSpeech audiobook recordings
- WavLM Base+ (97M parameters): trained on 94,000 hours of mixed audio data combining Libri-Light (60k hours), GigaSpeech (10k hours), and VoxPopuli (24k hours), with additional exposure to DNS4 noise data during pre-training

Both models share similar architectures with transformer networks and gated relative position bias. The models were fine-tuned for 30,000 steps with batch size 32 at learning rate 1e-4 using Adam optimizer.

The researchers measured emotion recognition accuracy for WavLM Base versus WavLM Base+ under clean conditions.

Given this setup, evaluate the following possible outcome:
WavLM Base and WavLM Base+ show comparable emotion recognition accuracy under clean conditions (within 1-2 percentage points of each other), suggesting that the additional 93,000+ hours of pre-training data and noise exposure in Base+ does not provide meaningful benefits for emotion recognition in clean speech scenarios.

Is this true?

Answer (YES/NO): NO